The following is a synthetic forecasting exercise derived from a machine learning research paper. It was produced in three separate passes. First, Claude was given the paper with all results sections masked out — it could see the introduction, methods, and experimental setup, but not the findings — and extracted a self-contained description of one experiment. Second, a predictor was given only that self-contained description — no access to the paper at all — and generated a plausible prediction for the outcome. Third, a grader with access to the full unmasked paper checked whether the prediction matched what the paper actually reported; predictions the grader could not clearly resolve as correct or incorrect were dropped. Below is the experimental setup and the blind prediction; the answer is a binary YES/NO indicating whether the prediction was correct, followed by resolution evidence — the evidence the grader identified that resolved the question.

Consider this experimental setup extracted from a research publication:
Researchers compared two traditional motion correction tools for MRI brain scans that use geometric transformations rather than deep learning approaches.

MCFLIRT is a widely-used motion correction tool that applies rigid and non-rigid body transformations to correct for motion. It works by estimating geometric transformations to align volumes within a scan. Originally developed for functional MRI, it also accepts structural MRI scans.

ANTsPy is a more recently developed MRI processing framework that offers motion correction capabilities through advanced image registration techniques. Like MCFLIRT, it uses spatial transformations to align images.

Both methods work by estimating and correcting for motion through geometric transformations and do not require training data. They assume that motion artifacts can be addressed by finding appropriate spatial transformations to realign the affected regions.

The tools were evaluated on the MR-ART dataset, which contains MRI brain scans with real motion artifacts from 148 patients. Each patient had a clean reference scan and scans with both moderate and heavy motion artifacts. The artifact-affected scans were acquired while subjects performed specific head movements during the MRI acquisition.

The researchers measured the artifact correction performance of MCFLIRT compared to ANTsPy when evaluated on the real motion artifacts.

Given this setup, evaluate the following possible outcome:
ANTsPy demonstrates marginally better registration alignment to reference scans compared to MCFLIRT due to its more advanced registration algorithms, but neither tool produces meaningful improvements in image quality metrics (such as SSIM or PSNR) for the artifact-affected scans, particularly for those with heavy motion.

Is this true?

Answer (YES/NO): NO